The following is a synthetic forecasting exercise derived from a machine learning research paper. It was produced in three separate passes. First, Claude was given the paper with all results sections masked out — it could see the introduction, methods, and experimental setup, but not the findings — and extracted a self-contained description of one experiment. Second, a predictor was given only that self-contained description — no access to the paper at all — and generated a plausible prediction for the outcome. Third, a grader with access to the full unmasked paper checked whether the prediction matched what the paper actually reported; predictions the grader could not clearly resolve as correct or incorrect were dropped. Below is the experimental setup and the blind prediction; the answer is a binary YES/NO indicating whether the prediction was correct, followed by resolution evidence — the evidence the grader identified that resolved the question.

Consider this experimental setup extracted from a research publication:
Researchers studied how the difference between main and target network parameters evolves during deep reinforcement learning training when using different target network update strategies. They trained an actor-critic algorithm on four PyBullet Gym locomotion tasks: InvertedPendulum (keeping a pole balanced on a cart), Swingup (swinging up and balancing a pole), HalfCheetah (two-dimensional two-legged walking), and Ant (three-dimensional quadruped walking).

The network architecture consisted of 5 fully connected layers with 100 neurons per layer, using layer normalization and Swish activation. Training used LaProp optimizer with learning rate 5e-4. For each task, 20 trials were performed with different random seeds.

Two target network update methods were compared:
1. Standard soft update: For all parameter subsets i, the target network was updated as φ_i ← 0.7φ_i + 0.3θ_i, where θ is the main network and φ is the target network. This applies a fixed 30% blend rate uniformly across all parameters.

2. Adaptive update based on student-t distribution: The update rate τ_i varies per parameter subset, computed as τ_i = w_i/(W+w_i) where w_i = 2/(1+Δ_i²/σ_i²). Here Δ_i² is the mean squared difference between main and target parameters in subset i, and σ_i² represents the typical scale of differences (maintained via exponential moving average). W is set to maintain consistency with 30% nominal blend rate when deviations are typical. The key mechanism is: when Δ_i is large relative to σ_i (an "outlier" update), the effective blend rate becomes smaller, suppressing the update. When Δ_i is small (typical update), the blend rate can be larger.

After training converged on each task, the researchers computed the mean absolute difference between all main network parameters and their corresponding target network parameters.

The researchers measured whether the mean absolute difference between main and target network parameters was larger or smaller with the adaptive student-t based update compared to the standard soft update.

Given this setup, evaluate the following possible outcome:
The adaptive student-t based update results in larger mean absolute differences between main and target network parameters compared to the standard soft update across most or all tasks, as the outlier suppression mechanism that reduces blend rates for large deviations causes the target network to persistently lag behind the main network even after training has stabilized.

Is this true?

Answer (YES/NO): NO